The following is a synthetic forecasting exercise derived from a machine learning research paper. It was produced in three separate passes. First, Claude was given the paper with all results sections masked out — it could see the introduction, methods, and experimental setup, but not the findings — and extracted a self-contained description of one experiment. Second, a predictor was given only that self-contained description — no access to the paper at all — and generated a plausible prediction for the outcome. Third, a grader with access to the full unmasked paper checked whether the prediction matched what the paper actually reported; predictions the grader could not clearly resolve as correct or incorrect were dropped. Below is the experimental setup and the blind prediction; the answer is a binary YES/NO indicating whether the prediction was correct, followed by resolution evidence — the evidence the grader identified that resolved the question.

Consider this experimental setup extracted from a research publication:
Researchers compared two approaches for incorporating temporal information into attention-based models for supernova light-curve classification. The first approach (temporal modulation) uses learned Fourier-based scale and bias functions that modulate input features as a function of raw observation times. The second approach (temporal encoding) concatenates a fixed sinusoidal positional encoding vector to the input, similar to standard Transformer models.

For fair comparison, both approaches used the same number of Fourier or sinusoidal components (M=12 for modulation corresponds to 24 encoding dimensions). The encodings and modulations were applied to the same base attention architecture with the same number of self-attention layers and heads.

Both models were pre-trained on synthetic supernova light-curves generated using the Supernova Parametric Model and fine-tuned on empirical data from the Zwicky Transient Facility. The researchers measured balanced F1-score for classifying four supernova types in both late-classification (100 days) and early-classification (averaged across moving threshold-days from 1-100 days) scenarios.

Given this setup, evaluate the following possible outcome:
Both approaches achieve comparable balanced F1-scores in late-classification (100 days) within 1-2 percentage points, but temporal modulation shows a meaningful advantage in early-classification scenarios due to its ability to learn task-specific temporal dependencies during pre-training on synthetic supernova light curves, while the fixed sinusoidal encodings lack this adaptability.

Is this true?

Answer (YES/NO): NO